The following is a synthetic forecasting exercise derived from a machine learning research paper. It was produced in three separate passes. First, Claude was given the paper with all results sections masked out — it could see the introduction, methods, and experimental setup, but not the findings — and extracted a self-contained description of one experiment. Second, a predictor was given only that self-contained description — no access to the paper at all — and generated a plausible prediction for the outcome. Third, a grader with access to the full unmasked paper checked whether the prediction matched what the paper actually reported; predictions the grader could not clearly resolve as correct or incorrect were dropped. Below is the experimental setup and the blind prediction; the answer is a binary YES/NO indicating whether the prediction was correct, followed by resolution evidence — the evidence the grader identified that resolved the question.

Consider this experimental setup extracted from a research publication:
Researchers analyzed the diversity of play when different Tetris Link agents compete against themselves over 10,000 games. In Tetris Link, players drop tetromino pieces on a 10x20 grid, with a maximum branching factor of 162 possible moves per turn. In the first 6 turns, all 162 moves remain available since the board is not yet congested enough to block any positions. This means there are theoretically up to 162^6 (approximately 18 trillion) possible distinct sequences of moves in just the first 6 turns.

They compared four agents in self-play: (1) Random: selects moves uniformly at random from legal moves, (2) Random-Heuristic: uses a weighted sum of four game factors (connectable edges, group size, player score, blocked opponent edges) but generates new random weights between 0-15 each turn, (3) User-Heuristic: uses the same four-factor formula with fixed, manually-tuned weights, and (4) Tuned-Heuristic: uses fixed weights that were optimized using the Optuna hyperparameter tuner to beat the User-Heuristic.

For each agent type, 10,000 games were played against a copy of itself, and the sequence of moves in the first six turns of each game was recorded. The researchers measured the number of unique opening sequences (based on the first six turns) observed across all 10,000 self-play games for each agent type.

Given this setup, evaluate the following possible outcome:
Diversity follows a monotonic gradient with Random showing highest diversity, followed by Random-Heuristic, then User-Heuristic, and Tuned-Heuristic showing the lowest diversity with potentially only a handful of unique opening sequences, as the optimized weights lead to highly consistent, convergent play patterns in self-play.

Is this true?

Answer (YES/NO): NO